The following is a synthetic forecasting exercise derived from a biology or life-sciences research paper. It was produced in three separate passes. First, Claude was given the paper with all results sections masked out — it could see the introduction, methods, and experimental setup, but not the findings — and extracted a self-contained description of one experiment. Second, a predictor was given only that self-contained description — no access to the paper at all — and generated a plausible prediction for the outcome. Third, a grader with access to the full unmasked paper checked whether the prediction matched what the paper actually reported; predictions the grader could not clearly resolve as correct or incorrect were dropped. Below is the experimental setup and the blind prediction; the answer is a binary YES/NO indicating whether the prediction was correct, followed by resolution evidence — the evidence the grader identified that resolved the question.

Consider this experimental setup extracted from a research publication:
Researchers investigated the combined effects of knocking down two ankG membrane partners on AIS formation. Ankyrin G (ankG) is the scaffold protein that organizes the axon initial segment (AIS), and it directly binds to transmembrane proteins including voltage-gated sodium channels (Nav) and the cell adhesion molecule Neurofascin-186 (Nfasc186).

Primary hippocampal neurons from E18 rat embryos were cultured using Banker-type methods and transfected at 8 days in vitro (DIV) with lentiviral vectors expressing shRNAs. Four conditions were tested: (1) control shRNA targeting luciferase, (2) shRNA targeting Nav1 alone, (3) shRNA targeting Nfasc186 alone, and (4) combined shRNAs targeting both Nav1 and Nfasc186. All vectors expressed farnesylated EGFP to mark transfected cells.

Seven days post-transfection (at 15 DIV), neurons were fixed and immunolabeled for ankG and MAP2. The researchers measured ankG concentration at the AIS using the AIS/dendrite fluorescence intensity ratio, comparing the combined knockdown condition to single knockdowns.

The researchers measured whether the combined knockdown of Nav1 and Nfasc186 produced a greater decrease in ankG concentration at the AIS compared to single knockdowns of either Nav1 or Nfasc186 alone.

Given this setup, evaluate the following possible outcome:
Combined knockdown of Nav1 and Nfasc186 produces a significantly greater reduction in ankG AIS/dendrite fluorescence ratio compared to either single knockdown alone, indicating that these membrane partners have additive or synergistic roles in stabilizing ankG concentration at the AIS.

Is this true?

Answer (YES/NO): YES